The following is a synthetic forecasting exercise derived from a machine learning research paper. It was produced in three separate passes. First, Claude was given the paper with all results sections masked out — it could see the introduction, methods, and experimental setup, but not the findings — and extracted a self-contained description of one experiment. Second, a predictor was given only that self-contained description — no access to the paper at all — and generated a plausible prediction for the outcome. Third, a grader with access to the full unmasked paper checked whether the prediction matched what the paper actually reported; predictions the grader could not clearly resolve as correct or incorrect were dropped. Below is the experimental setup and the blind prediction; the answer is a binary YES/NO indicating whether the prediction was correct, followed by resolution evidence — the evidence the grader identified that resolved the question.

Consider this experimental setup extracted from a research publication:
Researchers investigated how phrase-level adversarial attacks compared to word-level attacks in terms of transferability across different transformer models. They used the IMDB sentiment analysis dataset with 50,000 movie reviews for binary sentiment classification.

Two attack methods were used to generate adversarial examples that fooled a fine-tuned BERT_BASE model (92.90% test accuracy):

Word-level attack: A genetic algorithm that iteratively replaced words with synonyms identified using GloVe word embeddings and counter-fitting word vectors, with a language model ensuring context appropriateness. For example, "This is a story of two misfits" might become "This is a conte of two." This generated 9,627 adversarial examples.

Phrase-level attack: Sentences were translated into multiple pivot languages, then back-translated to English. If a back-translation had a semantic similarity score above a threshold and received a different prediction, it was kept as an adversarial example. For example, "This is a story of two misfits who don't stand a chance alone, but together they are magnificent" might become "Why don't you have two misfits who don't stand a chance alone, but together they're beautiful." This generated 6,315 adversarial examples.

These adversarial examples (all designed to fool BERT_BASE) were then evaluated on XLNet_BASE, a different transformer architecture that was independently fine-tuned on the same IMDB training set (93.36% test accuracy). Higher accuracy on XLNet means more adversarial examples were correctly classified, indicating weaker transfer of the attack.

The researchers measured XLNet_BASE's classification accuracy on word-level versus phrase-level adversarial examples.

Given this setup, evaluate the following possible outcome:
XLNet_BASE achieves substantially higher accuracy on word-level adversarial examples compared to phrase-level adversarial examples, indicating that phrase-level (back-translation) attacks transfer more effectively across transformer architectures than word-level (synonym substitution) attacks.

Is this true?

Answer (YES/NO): YES